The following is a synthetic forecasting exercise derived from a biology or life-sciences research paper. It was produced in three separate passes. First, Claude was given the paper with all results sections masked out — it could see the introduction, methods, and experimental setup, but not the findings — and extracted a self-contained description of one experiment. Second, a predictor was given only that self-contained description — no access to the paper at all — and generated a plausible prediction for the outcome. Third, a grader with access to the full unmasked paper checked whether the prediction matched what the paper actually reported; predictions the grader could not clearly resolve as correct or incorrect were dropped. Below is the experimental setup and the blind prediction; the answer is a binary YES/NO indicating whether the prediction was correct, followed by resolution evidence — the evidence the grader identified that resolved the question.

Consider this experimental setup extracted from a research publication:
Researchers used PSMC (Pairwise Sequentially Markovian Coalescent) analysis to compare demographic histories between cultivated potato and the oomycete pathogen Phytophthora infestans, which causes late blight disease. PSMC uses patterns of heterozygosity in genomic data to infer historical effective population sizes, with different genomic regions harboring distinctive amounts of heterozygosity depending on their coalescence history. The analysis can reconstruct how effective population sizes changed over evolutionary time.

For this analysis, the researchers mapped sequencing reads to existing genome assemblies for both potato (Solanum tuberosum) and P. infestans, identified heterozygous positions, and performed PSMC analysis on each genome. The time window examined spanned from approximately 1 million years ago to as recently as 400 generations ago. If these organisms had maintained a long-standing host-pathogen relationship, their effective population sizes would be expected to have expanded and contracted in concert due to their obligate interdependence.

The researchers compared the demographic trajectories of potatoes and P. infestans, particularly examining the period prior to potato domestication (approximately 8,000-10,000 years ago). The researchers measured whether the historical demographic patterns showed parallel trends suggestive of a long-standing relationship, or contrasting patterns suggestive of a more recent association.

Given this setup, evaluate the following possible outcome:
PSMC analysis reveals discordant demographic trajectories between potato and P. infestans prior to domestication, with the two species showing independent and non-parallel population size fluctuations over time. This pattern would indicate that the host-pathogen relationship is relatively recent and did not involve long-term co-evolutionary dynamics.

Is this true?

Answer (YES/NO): YES